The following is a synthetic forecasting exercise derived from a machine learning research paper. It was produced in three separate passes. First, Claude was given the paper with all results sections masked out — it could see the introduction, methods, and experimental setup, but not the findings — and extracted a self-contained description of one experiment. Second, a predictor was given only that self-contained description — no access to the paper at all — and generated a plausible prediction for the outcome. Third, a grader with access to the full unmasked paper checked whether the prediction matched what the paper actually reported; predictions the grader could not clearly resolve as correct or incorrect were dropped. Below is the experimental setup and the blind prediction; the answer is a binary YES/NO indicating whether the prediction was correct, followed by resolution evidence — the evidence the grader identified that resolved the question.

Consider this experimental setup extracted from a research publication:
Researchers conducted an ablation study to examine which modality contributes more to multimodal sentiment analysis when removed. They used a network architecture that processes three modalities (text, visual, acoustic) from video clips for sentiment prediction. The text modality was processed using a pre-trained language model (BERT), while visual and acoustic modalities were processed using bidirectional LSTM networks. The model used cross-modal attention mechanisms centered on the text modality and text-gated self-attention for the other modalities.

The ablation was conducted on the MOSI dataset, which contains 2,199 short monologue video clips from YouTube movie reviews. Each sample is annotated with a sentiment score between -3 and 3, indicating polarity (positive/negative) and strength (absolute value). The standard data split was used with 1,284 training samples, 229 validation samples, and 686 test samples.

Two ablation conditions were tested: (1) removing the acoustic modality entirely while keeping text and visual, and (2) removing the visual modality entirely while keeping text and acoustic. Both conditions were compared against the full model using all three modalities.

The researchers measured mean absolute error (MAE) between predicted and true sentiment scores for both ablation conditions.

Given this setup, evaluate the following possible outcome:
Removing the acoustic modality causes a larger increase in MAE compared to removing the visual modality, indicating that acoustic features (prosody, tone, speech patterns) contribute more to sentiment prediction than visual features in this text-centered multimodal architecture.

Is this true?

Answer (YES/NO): NO